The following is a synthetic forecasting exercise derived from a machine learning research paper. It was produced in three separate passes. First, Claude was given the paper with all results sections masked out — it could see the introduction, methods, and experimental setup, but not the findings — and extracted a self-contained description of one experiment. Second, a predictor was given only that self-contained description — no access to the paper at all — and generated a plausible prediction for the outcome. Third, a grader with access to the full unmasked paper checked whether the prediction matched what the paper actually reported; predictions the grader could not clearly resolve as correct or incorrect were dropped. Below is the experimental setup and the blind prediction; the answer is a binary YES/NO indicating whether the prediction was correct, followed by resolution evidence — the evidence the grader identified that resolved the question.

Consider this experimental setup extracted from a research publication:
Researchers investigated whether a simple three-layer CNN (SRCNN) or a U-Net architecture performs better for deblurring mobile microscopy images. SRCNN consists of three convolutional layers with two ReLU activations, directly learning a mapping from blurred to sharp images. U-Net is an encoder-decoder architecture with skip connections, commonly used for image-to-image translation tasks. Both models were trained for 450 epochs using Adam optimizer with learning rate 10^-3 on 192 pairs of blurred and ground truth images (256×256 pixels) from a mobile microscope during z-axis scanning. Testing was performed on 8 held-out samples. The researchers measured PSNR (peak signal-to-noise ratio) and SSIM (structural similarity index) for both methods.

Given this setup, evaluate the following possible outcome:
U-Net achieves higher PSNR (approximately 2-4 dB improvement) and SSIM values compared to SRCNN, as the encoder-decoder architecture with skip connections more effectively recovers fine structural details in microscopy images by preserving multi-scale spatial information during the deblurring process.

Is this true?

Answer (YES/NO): NO